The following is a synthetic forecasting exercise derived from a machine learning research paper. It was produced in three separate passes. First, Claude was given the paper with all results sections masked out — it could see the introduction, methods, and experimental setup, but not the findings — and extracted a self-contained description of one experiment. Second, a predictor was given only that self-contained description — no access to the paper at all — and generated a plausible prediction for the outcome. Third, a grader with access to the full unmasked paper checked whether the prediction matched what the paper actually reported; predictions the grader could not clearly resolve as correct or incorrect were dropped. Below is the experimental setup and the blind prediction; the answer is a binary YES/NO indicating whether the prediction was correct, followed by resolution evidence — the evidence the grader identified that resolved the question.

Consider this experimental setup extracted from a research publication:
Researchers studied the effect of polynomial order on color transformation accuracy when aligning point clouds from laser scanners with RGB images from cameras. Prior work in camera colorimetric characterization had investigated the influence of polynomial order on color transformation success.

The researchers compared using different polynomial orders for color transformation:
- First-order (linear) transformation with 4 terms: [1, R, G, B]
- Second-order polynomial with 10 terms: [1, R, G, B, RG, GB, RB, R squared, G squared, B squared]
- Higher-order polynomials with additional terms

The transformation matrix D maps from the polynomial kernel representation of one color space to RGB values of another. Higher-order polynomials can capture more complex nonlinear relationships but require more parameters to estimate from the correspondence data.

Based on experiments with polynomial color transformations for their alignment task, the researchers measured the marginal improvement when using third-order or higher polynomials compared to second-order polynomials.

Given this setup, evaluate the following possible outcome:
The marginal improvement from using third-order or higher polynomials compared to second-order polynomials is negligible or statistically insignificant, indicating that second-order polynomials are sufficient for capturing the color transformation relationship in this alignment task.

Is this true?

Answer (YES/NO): YES